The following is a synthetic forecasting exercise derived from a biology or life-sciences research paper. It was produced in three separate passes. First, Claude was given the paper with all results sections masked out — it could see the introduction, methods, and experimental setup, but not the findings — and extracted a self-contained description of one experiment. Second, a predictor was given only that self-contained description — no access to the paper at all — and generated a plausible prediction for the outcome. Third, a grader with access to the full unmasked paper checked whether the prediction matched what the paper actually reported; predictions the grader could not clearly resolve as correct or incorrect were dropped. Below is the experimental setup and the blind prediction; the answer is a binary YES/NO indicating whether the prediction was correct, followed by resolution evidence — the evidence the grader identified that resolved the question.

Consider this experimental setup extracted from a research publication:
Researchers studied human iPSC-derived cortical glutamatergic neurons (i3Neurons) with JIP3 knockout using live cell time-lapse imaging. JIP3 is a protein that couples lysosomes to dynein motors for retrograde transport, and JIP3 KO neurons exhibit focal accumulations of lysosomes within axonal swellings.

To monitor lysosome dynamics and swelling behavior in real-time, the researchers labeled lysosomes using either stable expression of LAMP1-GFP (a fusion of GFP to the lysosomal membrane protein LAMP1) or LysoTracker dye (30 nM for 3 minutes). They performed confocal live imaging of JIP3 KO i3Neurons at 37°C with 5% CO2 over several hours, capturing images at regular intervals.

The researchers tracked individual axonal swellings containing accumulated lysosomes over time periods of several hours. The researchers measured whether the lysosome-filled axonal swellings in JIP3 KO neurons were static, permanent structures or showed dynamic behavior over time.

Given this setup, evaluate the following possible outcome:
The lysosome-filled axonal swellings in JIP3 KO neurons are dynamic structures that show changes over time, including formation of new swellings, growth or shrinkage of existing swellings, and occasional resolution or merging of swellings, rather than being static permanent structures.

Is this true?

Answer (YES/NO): YES